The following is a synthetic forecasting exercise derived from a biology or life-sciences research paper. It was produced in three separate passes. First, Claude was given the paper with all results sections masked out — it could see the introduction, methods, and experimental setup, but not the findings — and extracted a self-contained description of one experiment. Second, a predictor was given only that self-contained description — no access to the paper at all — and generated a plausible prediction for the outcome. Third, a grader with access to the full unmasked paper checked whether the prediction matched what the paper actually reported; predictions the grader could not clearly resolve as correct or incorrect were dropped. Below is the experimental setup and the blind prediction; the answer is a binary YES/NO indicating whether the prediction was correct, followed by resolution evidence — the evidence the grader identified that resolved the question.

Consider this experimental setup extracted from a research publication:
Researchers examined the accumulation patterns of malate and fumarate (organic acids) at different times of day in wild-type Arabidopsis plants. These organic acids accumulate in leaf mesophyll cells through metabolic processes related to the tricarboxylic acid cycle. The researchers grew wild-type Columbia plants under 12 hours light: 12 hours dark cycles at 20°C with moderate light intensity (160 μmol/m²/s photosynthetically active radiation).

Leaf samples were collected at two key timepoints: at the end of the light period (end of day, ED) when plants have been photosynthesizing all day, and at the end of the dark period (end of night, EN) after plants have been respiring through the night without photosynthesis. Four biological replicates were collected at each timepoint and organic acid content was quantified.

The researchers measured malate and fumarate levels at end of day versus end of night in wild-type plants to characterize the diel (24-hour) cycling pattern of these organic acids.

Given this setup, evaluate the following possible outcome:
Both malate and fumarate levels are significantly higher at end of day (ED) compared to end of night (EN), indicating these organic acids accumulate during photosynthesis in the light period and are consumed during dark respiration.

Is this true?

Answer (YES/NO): YES